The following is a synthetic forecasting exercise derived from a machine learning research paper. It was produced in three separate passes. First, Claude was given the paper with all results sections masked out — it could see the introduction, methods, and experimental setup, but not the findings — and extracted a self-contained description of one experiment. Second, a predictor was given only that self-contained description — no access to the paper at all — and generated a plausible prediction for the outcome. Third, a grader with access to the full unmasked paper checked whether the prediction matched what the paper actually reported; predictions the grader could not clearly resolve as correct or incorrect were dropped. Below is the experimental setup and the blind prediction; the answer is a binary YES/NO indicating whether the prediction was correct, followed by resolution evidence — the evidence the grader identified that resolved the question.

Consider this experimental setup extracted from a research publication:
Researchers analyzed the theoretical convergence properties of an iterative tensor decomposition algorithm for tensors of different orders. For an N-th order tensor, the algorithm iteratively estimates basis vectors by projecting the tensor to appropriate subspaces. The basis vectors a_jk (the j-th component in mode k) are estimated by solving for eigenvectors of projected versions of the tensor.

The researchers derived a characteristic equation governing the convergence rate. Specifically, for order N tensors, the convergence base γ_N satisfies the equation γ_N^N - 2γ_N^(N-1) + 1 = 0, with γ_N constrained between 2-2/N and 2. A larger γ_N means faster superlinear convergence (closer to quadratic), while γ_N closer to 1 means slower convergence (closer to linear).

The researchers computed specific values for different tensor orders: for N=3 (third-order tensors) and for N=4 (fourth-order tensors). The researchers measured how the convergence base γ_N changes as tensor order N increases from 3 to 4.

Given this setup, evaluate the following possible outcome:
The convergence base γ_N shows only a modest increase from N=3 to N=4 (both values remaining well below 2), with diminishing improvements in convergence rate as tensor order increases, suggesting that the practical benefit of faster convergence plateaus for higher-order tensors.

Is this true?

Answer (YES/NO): NO